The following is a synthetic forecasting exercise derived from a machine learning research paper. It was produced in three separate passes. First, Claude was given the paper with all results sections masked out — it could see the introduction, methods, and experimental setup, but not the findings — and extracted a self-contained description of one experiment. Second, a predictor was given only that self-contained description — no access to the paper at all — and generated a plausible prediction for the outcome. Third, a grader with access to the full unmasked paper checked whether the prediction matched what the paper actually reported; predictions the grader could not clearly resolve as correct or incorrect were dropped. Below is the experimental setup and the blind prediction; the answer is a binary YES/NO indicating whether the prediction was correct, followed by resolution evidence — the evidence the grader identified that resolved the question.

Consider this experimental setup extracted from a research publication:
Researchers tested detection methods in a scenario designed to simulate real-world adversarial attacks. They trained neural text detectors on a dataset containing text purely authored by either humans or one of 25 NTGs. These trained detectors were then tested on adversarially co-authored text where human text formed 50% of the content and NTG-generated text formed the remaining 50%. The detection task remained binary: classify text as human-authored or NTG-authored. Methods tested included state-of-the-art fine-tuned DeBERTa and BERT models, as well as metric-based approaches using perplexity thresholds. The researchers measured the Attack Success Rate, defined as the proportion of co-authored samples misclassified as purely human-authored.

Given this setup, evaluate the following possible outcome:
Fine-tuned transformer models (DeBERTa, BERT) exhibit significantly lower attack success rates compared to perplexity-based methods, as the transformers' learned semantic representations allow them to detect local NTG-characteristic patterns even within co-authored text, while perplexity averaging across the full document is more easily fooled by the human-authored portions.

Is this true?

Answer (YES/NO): NO